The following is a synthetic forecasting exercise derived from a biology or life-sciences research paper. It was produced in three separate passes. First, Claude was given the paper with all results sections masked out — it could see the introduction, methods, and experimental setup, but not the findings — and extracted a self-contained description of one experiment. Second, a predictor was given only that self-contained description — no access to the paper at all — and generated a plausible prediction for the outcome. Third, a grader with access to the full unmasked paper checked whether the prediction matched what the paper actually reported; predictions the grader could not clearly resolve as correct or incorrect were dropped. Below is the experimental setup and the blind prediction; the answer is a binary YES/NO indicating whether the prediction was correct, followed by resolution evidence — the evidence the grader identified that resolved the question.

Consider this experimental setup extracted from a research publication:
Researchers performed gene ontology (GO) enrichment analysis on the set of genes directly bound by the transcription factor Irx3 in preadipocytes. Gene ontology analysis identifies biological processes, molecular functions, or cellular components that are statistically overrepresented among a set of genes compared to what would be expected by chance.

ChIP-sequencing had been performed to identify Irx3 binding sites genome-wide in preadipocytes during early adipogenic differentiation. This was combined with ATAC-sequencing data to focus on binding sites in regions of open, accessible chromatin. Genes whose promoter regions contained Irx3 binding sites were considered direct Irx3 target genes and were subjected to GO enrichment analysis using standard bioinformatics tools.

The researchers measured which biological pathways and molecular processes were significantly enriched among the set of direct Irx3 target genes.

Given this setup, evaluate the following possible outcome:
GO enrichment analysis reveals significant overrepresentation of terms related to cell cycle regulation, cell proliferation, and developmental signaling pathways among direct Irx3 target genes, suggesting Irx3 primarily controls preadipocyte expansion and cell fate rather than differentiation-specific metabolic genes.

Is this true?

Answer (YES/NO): NO